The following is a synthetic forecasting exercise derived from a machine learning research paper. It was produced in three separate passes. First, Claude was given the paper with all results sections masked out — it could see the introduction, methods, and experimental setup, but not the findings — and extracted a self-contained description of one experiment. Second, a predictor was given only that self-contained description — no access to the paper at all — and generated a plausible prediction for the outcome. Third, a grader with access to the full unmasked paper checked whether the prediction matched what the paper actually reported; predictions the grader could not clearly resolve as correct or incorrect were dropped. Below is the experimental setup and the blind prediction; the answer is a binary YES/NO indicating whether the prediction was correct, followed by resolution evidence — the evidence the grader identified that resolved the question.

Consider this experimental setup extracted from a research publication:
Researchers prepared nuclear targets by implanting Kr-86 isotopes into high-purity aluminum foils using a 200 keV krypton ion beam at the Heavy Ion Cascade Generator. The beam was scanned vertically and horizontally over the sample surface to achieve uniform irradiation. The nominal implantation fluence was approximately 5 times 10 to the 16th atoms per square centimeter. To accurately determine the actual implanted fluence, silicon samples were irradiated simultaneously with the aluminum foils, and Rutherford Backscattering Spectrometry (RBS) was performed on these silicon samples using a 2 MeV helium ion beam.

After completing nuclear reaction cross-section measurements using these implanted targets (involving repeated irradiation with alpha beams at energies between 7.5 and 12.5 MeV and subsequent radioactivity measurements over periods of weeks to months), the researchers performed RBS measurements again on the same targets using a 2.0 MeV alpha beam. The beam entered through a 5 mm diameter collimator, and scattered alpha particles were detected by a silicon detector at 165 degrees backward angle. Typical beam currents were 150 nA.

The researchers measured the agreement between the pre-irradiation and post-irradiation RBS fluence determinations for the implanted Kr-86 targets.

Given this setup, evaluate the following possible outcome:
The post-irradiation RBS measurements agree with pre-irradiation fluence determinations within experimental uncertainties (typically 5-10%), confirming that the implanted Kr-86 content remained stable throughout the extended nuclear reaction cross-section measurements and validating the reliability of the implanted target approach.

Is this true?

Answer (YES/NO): YES